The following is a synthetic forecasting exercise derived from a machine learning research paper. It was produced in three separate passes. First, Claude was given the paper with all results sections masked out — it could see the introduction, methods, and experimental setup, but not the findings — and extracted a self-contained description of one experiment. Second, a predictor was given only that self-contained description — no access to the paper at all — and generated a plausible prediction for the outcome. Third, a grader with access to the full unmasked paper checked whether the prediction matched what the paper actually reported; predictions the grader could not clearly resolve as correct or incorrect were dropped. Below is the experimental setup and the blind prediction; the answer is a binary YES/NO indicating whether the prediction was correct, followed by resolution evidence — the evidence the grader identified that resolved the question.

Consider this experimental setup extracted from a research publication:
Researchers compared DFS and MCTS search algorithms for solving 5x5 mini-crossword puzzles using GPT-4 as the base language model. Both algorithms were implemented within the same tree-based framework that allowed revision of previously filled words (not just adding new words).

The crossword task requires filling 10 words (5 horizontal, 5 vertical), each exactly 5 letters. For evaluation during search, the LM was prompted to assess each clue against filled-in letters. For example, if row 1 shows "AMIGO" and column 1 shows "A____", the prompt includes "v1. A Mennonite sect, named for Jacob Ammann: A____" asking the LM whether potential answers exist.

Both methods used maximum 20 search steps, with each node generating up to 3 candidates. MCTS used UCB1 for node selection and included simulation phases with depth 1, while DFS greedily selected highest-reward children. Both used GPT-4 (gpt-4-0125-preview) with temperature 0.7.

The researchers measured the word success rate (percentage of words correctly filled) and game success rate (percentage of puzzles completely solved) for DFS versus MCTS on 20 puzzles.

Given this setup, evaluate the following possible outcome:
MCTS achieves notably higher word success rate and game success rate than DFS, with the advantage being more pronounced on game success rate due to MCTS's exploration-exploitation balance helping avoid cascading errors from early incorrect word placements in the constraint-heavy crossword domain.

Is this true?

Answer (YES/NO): NO